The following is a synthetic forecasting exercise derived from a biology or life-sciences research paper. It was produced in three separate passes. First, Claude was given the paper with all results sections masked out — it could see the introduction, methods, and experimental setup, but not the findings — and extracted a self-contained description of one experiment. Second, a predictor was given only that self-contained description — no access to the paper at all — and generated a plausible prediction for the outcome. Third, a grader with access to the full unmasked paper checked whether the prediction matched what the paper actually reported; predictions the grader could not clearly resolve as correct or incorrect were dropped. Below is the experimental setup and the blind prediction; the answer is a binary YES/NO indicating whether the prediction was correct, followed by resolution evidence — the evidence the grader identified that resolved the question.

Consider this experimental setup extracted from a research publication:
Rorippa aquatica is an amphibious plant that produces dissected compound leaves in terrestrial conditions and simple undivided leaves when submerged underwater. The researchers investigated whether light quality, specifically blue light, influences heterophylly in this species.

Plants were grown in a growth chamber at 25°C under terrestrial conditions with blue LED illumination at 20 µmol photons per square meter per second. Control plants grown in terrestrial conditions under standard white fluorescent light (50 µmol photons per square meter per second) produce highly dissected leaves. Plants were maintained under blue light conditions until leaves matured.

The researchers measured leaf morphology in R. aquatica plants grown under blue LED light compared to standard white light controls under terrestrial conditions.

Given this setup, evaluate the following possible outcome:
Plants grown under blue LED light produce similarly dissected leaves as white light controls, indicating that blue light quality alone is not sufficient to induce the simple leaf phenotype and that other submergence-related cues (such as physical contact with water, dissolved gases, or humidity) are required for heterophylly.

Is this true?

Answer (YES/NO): NO